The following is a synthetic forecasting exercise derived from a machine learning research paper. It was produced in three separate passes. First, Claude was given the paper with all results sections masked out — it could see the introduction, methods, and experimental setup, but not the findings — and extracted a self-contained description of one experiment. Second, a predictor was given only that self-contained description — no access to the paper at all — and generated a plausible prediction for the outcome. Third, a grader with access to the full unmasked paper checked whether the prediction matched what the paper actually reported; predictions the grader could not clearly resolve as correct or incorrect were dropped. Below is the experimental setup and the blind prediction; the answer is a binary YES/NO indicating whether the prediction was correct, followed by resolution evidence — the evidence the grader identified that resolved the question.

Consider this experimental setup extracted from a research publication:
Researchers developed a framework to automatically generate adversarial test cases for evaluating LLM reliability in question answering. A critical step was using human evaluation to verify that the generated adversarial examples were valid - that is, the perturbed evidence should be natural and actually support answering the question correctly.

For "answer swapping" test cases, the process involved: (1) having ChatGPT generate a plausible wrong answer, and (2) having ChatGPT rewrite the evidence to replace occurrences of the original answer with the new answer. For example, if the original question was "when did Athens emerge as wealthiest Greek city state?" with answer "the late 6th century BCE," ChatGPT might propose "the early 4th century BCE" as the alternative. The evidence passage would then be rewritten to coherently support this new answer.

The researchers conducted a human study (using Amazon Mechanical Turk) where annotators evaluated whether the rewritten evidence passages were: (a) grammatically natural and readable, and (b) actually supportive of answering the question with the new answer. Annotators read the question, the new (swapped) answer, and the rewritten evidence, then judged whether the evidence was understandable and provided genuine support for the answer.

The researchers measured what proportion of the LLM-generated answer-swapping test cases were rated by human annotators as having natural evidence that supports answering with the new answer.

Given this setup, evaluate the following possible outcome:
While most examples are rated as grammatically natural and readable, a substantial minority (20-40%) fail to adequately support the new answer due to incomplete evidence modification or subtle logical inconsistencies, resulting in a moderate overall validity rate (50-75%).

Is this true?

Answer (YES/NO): NO